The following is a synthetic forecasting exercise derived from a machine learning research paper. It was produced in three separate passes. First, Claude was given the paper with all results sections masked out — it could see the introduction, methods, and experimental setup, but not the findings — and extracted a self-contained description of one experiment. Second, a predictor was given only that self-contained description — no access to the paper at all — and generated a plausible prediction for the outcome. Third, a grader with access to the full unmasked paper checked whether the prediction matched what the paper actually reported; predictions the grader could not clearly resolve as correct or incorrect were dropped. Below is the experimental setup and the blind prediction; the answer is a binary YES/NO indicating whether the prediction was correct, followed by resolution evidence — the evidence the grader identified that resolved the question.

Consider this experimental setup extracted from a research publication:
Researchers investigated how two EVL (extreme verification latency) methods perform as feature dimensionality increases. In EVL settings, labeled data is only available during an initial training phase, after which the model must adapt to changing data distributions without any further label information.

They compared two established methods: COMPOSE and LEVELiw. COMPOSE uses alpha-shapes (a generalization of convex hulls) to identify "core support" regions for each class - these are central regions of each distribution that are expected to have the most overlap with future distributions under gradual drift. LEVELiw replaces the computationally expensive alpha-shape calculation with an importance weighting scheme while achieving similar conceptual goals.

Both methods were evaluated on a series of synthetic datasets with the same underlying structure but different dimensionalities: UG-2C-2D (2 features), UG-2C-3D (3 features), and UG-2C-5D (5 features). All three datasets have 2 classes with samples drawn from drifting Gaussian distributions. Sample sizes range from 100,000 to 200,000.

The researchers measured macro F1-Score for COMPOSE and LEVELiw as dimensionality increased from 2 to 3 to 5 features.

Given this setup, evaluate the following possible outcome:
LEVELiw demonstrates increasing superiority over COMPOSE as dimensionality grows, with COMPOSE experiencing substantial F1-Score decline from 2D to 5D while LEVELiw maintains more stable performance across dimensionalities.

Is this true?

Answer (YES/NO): NO